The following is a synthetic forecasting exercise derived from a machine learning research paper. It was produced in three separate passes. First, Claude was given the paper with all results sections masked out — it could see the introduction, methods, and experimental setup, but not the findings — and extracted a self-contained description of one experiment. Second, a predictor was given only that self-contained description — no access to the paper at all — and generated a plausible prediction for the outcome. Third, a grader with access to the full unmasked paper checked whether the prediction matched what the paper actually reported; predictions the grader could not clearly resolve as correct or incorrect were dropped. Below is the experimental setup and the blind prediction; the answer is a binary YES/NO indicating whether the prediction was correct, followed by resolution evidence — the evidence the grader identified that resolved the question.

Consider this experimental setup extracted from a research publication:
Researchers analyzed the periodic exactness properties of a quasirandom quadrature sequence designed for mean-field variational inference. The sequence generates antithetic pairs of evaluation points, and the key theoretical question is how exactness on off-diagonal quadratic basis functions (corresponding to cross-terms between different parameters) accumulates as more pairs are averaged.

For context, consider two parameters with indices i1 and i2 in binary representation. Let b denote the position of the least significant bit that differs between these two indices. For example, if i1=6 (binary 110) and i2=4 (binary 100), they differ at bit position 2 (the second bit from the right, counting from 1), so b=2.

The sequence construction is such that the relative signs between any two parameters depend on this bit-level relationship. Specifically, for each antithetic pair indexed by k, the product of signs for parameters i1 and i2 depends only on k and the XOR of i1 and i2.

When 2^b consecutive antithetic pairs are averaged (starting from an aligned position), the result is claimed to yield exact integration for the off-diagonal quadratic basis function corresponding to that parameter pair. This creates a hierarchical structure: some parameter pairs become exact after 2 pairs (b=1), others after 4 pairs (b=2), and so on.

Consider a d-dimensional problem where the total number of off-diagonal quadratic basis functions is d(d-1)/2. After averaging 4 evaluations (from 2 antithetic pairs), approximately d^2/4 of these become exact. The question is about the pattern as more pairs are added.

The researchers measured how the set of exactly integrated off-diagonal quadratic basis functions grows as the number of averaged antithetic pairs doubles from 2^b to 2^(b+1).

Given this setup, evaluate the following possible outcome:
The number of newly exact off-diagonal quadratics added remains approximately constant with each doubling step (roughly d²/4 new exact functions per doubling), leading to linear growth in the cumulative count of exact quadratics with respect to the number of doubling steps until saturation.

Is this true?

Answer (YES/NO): NO